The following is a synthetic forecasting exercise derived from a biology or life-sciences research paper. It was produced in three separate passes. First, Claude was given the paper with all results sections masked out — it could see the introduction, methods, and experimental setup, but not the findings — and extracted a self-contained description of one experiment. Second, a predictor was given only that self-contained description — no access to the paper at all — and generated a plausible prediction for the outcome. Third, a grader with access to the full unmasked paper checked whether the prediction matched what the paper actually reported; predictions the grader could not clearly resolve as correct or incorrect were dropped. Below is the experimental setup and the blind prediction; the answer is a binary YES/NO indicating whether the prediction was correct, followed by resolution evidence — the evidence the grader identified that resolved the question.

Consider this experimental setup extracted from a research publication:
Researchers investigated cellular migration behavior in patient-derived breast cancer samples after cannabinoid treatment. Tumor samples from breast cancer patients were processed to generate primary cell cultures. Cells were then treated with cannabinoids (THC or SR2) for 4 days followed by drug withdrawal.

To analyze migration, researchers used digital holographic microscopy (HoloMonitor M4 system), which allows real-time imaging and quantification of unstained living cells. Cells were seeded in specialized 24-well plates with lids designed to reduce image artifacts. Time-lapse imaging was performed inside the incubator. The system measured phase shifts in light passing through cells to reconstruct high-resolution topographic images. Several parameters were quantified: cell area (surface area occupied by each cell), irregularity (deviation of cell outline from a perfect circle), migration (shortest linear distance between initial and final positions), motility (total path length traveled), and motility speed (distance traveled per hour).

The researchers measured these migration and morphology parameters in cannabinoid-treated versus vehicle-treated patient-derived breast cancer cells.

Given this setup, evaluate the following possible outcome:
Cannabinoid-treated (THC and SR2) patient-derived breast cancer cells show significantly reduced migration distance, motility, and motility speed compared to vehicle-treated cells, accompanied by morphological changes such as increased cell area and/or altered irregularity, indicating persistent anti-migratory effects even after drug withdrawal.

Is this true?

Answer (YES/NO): NO